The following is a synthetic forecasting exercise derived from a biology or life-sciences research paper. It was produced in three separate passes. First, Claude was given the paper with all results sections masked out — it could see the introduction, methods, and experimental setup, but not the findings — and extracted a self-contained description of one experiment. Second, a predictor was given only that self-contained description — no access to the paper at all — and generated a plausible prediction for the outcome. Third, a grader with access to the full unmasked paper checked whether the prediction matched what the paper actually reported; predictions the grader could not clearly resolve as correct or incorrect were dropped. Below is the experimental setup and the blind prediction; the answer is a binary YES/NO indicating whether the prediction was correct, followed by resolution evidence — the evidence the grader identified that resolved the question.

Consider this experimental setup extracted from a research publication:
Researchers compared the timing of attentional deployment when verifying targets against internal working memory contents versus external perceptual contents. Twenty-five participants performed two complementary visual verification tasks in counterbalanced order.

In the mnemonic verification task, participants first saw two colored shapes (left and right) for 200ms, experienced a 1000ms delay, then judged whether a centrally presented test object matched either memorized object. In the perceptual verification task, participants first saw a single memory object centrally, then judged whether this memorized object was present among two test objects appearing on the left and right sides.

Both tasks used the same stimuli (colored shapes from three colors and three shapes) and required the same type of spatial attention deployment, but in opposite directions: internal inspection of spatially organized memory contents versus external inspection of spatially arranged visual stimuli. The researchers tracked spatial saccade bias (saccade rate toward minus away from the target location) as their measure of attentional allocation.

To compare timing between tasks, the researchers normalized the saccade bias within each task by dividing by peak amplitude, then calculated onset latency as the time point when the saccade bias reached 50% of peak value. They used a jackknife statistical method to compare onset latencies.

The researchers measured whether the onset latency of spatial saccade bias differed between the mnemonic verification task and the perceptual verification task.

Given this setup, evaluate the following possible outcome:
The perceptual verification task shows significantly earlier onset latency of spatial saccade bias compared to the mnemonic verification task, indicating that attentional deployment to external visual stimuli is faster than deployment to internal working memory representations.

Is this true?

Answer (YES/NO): YES